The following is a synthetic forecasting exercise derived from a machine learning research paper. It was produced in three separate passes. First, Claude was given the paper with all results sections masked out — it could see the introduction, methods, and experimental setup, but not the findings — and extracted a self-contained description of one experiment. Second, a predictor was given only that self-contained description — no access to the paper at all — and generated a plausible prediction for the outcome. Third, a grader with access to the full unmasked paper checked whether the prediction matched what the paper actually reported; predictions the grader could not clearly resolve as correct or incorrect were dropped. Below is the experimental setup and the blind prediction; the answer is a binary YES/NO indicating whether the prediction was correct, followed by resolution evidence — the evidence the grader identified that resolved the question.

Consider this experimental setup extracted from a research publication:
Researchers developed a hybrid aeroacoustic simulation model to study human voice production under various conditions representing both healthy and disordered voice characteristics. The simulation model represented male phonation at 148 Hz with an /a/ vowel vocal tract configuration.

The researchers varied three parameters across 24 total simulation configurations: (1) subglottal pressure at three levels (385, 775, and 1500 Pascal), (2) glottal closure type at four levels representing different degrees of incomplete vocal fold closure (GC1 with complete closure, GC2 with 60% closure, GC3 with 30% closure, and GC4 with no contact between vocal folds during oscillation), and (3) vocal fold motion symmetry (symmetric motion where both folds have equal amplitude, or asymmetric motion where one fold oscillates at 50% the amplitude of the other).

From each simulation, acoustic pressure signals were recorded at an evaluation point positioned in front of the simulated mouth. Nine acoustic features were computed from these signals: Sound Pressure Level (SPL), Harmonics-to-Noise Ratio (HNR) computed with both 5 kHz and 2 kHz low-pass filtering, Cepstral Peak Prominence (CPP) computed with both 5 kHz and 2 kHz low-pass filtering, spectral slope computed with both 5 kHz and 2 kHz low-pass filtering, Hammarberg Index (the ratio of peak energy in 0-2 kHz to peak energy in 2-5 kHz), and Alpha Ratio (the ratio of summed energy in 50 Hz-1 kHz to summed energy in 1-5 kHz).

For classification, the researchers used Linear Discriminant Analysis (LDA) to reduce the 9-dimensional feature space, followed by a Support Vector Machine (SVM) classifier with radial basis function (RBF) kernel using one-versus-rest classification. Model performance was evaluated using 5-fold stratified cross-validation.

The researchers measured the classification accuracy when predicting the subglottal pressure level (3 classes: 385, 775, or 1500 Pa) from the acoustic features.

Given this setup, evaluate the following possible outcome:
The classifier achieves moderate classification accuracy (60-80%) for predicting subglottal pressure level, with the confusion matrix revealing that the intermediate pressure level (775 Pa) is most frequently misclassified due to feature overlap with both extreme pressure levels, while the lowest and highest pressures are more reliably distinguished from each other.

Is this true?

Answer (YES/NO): NO